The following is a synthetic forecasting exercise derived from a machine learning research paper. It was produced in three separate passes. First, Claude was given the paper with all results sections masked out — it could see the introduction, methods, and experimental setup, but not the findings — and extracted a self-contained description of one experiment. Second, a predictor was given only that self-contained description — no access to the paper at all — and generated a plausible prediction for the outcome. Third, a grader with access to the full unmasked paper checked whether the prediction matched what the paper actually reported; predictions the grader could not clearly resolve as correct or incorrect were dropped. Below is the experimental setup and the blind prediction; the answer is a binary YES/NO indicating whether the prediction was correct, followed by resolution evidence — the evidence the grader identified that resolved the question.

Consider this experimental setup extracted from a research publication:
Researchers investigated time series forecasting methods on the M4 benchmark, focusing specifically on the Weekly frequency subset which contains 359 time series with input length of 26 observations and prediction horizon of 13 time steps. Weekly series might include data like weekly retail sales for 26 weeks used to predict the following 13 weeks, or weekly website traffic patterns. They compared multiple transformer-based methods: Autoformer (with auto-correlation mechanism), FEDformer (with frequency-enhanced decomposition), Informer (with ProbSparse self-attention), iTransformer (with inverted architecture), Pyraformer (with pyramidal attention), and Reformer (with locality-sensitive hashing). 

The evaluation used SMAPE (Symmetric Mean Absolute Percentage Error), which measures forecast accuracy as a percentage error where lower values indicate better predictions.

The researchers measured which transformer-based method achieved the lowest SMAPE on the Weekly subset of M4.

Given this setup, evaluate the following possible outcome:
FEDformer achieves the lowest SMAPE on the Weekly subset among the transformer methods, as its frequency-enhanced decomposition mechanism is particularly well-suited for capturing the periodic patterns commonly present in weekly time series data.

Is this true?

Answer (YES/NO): YES